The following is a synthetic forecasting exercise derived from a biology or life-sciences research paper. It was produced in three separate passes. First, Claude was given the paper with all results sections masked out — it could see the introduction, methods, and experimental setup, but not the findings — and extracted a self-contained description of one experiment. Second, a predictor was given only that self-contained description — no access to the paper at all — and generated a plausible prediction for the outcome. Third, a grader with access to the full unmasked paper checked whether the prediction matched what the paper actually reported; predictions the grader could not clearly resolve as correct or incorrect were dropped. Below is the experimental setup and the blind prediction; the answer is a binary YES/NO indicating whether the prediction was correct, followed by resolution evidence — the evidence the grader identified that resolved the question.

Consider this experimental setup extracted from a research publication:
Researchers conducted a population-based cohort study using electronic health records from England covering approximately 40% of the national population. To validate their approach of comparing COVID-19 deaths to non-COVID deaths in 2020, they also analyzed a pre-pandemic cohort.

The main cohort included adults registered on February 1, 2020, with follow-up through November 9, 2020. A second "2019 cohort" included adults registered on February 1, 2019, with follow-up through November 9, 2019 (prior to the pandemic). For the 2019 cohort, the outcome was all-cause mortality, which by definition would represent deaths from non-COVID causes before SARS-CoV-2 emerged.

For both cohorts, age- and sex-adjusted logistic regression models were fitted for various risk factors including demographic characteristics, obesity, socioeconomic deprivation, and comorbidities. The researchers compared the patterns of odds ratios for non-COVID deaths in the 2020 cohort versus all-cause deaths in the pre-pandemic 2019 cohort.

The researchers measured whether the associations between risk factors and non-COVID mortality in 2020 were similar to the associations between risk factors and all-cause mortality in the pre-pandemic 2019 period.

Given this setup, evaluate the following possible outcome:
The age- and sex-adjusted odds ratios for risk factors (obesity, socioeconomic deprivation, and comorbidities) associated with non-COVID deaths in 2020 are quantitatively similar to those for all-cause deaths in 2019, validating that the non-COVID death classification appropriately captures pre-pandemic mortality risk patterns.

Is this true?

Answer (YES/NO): YES